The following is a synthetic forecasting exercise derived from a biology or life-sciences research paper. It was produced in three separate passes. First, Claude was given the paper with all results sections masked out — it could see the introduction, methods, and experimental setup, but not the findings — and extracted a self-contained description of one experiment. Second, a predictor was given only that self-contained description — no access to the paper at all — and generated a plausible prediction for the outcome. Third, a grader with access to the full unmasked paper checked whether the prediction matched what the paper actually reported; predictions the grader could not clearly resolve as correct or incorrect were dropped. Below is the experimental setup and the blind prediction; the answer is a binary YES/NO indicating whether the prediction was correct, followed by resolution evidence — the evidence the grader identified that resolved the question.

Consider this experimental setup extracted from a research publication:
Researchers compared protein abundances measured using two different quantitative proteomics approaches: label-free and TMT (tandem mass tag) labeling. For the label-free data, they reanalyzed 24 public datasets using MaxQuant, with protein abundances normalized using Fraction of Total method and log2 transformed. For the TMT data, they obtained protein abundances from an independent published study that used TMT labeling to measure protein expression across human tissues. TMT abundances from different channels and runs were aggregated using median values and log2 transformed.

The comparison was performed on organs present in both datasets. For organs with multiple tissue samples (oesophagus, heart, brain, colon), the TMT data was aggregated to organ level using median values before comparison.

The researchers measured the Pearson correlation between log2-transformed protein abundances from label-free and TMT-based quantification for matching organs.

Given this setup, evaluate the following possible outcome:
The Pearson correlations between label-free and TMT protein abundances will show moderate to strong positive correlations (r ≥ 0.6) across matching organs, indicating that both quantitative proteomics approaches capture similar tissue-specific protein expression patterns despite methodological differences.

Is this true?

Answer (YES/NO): NO